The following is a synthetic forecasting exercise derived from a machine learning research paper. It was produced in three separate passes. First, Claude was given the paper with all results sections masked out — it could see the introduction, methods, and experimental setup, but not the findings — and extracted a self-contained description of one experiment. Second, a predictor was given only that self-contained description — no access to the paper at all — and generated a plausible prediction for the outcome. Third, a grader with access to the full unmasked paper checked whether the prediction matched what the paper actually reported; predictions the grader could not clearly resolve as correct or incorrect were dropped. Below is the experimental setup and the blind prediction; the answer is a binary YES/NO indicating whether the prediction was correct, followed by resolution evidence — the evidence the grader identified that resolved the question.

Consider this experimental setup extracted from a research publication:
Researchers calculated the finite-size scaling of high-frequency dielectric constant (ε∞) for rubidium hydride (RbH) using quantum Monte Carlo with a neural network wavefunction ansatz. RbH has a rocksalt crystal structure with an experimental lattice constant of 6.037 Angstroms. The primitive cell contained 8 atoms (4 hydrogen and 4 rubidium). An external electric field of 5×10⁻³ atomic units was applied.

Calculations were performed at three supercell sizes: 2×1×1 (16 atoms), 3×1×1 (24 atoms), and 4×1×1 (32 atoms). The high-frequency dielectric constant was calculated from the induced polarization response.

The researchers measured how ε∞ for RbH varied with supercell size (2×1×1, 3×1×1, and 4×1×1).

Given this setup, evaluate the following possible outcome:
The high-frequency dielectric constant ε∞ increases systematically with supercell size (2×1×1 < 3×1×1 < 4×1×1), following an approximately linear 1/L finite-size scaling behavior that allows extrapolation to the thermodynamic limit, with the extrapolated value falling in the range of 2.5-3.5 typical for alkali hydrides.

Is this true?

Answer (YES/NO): NO